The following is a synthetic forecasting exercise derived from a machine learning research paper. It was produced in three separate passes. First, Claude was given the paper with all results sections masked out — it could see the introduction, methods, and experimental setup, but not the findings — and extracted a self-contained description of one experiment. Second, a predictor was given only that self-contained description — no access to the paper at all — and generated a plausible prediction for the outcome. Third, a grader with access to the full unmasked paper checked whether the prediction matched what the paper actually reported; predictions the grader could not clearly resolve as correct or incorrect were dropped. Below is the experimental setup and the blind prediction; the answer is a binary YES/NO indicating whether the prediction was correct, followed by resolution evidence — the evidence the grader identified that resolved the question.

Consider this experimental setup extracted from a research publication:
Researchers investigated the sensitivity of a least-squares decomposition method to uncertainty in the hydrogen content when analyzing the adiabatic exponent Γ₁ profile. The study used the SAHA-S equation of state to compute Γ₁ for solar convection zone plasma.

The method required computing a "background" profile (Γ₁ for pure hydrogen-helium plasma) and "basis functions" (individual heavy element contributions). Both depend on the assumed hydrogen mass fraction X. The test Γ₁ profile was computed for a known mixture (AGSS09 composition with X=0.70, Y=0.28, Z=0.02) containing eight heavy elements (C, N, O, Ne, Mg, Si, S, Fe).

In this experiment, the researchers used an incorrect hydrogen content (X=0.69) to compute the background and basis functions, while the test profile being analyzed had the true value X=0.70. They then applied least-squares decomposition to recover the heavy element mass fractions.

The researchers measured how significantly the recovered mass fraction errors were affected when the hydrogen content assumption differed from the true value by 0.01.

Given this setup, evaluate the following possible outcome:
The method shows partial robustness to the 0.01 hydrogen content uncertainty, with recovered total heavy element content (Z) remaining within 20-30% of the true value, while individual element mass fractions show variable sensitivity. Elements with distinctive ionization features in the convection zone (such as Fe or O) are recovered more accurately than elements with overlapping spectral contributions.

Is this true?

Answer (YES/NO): NO